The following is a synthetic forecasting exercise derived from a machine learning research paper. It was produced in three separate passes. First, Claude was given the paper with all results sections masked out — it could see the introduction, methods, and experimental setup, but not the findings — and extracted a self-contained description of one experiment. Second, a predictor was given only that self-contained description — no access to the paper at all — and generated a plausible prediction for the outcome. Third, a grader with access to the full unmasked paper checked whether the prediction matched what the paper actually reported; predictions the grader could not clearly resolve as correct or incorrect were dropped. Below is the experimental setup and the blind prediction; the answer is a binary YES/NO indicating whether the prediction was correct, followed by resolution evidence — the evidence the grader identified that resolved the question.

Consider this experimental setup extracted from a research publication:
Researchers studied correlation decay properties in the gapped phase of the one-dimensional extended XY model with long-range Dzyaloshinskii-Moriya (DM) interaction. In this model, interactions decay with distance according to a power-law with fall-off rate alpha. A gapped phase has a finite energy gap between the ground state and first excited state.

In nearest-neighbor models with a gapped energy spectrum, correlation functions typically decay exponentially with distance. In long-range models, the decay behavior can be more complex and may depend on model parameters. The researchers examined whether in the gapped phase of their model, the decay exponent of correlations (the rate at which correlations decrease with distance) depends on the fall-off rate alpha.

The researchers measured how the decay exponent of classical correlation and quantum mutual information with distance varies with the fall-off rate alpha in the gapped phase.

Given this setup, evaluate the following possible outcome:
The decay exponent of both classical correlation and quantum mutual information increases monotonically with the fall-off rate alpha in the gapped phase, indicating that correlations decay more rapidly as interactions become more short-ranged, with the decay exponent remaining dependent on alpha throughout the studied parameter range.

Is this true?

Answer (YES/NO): NO